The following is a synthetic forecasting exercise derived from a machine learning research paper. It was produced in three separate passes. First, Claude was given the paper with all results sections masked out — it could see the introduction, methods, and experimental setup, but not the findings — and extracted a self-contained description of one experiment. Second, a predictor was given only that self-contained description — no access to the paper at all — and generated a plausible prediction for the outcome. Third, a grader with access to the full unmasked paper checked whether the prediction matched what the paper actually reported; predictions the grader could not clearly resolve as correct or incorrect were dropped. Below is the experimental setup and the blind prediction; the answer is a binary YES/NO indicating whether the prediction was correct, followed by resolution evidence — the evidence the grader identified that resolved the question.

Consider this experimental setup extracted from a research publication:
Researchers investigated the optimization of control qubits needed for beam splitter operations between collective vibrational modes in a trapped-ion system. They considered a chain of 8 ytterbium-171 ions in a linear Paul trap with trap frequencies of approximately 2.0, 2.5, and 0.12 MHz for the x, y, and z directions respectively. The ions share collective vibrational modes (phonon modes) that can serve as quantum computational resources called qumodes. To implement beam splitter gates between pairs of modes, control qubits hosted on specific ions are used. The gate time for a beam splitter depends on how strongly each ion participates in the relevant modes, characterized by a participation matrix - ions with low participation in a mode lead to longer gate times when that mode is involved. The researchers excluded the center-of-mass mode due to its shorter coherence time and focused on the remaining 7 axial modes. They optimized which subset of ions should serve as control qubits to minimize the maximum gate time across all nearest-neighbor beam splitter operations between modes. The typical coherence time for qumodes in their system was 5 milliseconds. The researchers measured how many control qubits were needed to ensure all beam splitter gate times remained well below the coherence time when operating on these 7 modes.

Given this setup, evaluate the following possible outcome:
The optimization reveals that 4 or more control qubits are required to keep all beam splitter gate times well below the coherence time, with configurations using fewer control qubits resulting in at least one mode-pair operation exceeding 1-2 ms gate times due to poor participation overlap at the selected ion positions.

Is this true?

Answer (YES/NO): NO